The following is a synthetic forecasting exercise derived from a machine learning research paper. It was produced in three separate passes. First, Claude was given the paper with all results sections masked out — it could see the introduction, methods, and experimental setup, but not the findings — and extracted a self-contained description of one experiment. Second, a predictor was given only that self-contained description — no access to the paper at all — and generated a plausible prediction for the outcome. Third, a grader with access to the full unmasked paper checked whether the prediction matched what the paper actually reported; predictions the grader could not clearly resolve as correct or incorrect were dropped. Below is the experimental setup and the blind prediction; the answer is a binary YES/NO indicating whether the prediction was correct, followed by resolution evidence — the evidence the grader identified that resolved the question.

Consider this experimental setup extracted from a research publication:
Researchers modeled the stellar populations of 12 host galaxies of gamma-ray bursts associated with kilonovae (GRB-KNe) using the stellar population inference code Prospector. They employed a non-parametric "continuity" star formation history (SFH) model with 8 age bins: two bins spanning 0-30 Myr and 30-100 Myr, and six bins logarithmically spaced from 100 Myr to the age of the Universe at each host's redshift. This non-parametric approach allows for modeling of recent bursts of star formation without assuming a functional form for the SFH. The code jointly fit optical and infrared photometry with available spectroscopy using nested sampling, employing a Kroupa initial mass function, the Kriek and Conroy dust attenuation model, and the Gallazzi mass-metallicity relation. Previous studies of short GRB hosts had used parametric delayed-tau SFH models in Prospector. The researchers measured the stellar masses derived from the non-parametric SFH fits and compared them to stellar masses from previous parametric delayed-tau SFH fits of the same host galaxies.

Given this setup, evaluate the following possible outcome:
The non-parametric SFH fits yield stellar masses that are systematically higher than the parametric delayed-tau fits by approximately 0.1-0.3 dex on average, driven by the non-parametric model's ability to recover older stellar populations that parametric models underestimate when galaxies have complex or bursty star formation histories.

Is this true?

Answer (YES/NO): NO